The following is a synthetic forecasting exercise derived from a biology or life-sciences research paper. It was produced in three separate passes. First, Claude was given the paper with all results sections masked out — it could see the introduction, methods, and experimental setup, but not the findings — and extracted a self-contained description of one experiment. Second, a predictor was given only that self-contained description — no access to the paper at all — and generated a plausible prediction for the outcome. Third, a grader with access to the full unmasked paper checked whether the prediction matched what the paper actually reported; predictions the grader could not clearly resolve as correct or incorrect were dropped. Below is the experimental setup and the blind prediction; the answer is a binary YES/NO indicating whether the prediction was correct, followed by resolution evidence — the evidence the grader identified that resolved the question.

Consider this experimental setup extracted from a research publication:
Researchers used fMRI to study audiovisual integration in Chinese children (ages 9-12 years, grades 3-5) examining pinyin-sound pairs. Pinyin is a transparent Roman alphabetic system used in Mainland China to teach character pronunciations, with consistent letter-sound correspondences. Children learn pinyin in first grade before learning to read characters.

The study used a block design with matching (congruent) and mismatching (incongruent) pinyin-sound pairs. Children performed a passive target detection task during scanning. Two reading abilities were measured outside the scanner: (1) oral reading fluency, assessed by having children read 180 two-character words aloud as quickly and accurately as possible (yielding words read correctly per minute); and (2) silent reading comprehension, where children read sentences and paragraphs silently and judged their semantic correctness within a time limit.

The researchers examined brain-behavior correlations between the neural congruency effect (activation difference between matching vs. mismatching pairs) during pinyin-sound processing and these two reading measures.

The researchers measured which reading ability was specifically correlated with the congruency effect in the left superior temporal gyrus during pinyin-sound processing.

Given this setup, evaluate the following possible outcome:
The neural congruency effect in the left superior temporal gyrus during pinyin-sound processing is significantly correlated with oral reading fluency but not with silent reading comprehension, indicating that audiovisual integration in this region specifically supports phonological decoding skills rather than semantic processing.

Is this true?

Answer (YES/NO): YES